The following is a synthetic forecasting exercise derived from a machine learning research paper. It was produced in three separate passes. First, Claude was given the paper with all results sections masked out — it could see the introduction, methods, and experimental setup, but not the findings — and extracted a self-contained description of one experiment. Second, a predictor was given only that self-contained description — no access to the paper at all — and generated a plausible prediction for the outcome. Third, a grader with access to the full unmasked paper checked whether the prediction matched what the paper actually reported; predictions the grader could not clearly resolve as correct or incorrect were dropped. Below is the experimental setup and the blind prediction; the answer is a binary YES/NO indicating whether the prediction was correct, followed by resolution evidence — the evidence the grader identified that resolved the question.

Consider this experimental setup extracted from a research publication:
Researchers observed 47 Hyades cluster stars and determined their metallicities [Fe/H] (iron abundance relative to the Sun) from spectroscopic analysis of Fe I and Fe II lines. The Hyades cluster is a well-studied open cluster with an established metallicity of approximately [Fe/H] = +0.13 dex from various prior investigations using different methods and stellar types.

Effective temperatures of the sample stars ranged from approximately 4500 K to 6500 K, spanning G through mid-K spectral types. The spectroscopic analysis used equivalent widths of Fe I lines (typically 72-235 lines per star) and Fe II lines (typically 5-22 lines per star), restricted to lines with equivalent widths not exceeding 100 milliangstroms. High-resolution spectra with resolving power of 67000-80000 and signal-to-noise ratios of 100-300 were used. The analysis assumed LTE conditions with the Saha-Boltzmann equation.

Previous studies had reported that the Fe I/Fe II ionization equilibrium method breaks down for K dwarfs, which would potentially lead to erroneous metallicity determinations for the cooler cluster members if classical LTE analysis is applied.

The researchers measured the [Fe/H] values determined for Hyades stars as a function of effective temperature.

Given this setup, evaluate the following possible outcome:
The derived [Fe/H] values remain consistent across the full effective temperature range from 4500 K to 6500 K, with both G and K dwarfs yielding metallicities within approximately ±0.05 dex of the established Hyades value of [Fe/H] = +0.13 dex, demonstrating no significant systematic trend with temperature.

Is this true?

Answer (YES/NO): NO